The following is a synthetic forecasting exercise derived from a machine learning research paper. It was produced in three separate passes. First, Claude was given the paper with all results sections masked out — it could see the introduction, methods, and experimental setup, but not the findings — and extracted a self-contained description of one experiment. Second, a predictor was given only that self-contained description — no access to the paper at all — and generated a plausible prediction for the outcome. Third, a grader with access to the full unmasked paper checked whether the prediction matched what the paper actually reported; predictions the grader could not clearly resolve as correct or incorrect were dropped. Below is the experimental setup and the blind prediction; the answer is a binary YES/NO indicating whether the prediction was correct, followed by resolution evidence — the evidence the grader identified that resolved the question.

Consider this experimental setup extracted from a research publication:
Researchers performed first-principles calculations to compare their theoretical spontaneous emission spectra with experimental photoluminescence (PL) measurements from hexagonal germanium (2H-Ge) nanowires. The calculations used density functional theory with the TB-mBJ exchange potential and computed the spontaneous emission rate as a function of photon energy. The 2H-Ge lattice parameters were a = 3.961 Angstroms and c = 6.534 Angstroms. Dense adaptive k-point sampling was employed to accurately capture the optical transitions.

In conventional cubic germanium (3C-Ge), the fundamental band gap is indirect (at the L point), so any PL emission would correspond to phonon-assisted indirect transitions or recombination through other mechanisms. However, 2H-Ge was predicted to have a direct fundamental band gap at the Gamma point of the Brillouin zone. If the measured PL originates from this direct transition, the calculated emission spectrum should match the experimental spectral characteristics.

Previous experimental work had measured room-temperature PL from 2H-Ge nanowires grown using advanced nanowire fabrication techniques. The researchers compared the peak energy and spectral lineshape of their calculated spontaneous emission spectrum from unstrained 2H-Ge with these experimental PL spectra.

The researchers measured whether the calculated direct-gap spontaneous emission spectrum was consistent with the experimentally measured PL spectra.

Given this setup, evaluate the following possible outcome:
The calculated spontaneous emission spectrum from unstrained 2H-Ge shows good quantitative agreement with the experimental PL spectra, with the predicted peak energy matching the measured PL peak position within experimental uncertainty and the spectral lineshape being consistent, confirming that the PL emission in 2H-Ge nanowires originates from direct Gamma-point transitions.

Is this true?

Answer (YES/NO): NO